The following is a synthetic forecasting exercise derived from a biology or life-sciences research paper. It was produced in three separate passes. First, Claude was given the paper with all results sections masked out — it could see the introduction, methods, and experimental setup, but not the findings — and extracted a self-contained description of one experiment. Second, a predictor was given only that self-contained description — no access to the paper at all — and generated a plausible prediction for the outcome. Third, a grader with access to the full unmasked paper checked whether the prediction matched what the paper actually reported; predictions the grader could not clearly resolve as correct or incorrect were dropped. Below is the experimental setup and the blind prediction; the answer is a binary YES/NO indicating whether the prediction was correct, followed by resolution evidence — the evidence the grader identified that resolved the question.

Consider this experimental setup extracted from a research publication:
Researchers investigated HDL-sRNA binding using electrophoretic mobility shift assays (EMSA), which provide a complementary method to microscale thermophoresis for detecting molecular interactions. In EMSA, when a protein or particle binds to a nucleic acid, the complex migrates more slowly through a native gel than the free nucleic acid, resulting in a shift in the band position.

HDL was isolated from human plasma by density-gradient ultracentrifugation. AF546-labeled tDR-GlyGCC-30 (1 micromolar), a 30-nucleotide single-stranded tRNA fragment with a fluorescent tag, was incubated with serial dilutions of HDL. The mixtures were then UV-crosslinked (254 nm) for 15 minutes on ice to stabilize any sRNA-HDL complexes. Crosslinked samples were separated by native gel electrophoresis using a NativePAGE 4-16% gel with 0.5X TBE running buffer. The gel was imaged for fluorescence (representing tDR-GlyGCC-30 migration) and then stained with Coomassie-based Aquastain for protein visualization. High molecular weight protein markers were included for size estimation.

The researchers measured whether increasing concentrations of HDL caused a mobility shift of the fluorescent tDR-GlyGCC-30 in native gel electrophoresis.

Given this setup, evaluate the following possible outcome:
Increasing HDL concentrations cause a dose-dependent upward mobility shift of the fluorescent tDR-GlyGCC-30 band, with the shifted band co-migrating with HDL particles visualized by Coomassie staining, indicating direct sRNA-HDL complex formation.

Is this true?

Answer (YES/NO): YES